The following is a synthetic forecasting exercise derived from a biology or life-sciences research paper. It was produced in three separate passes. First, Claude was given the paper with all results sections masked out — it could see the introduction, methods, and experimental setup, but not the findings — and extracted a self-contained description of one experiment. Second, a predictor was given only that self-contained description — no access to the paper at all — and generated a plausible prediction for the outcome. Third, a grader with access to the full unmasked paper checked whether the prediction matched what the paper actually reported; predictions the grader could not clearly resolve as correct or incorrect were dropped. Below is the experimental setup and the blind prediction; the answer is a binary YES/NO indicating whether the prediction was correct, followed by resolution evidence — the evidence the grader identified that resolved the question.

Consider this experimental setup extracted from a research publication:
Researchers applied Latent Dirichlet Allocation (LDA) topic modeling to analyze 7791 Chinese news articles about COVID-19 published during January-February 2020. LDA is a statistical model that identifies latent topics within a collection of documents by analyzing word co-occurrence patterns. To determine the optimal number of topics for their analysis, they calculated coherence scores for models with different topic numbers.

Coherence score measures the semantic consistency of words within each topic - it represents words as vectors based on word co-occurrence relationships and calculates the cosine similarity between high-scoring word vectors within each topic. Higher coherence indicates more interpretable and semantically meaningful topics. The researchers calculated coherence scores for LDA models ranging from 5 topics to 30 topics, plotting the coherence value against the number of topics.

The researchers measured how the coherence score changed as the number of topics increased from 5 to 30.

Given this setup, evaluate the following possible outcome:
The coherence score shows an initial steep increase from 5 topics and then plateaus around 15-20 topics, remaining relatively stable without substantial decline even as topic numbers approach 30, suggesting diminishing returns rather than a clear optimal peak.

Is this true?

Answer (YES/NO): NO